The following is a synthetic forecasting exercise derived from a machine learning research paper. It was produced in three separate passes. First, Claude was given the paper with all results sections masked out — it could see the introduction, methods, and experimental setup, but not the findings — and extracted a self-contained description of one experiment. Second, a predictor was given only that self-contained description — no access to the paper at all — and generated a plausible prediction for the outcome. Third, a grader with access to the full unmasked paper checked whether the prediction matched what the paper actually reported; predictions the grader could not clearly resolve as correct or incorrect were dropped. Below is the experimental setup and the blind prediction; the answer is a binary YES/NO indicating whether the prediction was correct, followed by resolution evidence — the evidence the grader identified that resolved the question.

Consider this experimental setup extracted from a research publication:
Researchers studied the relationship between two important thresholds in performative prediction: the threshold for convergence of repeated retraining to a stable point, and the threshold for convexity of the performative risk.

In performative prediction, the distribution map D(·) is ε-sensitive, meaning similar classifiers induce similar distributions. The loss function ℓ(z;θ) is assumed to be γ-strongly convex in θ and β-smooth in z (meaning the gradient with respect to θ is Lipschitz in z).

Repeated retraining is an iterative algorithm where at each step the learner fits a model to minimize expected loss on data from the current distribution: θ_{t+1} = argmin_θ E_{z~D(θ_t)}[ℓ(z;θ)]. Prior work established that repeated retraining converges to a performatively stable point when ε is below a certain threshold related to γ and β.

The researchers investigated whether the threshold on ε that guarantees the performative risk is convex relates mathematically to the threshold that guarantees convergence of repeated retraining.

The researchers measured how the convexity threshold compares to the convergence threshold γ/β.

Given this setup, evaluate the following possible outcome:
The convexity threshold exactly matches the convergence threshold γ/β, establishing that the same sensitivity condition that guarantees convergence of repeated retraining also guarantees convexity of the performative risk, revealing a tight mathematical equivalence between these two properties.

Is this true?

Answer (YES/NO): NO